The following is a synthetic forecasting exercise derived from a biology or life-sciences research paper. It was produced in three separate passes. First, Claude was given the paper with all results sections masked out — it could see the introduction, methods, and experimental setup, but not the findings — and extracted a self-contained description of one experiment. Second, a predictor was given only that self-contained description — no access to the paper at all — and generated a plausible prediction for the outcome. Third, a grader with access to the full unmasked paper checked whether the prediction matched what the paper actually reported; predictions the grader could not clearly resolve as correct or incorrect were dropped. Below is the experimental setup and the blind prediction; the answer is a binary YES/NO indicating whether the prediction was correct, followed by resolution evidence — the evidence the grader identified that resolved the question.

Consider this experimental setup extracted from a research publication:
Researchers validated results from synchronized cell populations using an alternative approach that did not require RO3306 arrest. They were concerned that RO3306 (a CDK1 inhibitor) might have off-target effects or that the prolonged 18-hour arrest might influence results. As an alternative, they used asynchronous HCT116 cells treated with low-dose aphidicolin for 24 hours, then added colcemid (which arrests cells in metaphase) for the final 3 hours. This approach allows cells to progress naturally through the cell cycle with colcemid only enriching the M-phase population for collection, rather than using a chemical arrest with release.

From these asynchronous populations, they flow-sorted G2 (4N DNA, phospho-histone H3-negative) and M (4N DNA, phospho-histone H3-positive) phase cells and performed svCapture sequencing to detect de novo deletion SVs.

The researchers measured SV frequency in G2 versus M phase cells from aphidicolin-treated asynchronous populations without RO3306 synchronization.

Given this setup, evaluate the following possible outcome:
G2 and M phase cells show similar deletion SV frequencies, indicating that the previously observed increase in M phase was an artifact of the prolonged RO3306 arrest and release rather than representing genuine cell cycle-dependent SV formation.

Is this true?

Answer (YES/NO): NO